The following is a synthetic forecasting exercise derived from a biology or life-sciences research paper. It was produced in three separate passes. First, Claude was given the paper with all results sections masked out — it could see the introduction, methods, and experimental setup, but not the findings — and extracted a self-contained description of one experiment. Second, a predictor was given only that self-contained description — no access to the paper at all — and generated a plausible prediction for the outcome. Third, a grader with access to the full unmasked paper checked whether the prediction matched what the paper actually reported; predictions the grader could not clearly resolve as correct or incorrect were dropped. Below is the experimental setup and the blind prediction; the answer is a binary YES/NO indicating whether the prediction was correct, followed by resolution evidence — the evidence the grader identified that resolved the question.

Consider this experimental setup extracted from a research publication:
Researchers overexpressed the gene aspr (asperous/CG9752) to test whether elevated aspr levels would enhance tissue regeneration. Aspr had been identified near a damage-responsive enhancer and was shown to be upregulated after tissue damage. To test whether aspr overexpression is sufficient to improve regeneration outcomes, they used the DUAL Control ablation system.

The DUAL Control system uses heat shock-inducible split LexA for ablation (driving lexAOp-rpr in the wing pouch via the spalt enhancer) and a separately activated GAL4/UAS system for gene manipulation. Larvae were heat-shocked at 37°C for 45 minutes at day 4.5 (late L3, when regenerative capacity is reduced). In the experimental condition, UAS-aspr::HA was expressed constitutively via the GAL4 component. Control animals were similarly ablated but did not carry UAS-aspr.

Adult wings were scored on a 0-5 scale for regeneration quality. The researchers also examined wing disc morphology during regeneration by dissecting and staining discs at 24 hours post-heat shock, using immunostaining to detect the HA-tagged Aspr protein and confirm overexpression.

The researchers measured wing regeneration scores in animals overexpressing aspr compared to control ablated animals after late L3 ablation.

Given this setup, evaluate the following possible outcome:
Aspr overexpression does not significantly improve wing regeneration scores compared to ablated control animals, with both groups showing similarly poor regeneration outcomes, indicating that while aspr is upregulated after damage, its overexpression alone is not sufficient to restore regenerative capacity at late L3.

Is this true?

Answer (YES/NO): YES